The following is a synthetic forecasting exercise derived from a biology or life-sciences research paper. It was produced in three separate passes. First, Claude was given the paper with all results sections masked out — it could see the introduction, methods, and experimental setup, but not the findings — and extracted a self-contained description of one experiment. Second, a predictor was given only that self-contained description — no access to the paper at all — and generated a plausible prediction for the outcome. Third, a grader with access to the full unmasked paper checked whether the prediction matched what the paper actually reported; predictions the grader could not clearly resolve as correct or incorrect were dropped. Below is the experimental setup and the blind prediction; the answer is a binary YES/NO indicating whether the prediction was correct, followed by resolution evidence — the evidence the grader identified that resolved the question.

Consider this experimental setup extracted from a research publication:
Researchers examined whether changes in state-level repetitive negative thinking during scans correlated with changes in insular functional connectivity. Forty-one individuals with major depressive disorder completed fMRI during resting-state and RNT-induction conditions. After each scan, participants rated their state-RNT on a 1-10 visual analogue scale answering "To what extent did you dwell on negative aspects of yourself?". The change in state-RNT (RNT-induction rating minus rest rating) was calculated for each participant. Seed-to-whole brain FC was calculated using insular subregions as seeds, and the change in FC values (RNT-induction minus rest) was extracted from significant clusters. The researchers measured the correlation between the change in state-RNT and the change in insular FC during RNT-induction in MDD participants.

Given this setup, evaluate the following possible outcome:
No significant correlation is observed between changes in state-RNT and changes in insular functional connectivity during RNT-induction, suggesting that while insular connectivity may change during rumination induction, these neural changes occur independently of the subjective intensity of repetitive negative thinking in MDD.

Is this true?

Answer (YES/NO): NO